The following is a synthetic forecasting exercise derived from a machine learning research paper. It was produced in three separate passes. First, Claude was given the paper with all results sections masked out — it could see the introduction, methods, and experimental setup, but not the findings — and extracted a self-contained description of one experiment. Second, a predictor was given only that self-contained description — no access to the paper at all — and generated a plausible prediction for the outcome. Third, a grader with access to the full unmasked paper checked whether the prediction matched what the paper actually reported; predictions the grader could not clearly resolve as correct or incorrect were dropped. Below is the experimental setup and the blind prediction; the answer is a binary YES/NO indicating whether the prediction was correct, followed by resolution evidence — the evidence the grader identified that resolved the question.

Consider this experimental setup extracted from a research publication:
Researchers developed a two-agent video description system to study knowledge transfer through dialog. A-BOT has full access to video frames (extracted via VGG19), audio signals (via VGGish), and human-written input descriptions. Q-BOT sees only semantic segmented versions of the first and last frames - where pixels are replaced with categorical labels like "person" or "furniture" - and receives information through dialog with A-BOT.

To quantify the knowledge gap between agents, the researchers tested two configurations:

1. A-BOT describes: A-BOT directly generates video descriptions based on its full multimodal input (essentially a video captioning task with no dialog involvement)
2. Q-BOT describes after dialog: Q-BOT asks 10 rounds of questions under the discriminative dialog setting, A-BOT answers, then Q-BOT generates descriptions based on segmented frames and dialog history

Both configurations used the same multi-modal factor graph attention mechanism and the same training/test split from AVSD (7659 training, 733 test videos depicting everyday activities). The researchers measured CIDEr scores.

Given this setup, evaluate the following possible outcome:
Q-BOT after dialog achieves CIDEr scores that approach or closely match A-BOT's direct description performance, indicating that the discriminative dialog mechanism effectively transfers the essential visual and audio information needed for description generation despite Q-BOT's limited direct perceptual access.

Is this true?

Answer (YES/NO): NO